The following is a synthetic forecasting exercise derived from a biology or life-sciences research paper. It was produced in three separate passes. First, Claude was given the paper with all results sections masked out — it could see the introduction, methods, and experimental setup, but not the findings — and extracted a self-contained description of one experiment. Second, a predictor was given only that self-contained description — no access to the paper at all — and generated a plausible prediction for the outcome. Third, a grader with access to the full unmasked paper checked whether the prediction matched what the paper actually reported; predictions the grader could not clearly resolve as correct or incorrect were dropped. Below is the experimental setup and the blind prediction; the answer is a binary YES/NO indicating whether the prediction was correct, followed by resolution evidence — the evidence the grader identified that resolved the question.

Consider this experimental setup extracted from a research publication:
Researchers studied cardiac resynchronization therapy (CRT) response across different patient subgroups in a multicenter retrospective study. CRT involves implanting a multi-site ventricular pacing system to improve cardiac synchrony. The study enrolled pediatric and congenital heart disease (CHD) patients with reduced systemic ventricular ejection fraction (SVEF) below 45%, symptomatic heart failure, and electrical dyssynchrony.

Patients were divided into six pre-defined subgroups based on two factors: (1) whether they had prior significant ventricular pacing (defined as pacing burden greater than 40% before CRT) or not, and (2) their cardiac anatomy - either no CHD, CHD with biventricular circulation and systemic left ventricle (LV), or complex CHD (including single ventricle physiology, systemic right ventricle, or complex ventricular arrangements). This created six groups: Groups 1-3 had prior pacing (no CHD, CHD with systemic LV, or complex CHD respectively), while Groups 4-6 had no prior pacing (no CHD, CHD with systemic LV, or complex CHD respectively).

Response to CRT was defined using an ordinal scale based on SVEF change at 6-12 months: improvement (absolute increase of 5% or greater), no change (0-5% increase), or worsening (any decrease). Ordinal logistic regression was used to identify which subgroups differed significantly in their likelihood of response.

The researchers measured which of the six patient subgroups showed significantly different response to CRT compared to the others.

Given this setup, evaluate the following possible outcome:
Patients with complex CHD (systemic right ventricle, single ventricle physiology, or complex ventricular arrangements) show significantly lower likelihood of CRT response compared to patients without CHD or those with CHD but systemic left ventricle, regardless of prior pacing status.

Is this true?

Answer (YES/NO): NO